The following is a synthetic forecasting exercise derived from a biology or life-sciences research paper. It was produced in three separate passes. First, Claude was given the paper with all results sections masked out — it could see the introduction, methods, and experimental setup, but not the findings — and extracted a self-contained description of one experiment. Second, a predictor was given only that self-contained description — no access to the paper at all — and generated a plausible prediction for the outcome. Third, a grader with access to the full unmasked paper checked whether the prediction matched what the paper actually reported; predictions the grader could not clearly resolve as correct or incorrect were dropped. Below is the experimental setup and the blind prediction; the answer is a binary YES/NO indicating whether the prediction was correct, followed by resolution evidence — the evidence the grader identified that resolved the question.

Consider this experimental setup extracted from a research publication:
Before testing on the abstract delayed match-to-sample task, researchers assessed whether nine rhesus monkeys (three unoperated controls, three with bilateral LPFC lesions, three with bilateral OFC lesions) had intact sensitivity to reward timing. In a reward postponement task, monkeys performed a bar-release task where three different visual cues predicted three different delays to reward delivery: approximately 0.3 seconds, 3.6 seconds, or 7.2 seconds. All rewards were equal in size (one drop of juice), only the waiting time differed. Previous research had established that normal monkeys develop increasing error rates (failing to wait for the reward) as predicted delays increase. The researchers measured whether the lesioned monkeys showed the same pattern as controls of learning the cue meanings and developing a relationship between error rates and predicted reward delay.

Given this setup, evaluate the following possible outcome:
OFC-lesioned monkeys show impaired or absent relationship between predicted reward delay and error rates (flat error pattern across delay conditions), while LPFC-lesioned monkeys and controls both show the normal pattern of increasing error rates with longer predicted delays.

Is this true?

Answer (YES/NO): NO